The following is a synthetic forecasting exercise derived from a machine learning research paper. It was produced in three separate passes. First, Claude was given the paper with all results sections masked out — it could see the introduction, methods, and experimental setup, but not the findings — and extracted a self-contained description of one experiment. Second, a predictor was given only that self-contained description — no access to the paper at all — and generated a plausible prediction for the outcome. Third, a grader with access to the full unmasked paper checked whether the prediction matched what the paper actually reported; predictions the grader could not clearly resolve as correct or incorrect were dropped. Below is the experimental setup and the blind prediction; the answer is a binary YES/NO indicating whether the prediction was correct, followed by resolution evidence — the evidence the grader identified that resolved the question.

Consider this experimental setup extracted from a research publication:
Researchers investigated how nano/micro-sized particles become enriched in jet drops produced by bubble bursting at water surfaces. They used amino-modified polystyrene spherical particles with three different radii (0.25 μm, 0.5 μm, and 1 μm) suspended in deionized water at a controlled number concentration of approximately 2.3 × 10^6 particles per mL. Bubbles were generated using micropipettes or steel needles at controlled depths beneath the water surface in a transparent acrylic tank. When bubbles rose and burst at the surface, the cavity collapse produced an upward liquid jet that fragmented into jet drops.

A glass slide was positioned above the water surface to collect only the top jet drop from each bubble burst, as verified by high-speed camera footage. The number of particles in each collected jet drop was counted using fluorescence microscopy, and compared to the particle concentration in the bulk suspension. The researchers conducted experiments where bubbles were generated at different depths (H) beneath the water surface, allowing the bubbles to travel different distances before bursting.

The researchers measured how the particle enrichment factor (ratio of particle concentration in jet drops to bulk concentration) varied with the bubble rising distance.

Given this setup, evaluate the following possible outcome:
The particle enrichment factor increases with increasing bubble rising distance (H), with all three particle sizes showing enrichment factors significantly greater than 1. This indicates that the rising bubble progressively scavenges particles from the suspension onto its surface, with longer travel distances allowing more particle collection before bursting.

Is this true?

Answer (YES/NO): YES